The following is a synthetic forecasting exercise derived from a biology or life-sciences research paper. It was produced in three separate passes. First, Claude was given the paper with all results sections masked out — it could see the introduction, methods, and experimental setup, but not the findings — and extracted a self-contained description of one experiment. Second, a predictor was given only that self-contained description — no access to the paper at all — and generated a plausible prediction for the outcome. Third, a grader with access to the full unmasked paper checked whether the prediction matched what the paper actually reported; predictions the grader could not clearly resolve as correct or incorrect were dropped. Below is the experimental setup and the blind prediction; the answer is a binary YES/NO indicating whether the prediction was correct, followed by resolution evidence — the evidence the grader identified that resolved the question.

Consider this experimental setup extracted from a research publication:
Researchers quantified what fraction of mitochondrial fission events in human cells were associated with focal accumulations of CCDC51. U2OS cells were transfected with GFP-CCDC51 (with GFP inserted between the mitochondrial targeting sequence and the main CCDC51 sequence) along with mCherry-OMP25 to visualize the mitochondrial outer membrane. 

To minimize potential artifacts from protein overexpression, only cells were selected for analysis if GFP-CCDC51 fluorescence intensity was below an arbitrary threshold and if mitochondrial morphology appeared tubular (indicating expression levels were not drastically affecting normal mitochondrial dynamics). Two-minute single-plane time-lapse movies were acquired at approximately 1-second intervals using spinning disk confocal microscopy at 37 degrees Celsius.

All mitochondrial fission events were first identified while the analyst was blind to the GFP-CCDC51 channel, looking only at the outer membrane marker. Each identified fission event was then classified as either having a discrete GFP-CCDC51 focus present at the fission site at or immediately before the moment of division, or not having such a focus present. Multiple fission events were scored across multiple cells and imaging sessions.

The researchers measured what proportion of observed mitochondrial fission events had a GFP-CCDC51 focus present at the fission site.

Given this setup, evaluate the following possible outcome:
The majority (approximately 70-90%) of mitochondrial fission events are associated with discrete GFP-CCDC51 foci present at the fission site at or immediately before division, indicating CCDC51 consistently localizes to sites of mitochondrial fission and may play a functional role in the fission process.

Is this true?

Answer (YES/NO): NO